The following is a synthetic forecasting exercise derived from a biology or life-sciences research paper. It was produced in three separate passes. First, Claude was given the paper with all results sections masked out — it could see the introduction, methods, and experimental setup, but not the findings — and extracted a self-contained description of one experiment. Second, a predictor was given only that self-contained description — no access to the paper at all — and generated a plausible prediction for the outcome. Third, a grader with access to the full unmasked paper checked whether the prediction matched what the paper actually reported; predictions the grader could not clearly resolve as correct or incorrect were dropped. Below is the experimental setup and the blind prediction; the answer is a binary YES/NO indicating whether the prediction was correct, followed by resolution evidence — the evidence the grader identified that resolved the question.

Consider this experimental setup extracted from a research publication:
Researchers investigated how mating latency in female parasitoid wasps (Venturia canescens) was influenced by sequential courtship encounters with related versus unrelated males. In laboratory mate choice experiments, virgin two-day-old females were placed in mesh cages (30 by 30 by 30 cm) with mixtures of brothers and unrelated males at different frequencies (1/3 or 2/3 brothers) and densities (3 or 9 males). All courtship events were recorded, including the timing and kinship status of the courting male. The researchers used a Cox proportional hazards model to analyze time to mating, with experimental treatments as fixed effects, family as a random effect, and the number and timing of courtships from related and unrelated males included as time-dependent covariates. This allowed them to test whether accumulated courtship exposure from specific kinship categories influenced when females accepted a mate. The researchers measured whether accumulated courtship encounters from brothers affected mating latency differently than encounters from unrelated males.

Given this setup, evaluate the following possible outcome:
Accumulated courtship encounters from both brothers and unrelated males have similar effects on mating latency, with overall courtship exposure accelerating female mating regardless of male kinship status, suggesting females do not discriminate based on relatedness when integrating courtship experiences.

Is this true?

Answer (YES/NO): NO